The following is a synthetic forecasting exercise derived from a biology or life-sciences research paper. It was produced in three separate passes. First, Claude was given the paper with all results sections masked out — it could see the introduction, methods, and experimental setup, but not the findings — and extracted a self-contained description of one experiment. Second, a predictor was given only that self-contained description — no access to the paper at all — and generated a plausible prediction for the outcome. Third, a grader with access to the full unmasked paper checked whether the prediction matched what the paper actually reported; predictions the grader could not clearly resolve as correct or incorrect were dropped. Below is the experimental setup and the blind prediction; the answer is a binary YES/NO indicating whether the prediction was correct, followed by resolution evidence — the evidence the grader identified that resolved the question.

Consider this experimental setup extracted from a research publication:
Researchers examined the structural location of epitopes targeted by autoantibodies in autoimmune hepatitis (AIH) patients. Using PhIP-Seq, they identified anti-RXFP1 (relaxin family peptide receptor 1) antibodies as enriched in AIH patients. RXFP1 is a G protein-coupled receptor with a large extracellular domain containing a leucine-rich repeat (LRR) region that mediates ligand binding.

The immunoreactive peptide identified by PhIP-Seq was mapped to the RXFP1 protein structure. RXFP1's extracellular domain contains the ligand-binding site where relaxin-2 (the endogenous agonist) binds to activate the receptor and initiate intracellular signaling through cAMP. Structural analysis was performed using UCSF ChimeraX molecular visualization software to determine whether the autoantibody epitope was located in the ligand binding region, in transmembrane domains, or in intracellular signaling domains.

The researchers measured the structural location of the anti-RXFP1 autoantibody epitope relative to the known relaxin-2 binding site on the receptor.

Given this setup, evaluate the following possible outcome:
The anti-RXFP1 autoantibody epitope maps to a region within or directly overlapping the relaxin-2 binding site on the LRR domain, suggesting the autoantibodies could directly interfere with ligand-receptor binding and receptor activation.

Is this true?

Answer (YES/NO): NO